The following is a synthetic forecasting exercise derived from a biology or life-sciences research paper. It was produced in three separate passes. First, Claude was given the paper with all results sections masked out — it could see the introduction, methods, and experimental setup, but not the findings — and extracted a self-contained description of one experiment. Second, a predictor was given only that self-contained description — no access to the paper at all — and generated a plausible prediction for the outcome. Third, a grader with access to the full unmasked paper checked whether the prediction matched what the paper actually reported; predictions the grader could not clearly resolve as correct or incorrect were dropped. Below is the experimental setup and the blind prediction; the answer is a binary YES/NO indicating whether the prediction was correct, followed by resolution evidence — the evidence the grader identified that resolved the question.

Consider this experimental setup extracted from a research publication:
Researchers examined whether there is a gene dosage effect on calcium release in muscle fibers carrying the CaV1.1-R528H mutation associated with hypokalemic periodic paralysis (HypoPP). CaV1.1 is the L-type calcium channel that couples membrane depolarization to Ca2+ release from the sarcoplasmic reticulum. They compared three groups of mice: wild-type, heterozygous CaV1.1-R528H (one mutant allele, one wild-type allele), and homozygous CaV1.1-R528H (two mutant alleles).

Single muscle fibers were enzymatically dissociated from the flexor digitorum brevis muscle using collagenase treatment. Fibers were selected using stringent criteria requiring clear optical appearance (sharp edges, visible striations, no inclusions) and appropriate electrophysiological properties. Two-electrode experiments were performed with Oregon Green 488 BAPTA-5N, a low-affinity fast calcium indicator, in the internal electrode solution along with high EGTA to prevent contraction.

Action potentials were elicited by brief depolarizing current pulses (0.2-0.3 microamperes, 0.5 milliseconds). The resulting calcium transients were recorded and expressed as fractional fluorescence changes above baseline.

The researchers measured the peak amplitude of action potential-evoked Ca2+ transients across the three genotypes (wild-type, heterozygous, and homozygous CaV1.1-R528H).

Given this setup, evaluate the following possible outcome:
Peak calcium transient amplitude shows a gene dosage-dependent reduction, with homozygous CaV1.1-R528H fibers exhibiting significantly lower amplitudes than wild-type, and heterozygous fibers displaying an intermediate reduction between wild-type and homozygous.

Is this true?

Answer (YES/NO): YES